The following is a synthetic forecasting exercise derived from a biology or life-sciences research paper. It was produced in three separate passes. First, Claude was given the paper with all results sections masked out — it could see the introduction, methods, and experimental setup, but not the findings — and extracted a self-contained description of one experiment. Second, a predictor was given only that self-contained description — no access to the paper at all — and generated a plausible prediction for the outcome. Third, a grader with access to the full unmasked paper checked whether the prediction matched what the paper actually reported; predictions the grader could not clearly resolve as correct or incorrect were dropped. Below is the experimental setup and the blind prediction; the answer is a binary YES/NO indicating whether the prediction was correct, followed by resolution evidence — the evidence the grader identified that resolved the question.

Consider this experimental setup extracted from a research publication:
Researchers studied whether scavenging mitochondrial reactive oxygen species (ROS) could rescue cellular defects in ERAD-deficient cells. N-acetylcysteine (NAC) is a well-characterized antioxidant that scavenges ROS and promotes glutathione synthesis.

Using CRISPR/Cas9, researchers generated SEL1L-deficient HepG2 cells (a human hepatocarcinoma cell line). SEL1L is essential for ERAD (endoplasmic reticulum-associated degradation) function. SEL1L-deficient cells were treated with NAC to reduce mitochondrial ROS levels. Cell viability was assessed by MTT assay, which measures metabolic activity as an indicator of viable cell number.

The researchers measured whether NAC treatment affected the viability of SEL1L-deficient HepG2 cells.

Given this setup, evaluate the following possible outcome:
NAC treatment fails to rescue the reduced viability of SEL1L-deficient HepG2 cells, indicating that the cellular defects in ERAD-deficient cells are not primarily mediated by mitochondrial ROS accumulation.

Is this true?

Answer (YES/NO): NO